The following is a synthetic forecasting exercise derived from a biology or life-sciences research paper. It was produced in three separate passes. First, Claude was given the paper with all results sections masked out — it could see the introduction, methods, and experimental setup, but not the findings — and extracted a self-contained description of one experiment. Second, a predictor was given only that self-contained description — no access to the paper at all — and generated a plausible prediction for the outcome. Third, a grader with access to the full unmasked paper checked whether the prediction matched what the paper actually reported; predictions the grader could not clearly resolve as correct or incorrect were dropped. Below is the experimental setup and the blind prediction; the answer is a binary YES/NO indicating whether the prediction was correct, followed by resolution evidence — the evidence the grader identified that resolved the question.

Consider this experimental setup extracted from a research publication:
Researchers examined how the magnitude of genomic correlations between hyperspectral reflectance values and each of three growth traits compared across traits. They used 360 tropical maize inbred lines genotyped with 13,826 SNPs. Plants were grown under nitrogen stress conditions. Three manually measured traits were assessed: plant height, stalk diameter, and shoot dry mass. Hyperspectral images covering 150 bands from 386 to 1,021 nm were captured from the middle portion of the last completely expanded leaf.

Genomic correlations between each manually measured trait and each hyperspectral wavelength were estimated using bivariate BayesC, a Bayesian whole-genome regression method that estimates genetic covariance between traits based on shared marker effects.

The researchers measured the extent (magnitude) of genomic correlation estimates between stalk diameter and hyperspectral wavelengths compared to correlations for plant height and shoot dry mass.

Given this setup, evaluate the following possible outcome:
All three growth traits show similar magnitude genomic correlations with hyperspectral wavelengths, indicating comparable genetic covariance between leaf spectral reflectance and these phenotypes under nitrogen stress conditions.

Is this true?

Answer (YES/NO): NO